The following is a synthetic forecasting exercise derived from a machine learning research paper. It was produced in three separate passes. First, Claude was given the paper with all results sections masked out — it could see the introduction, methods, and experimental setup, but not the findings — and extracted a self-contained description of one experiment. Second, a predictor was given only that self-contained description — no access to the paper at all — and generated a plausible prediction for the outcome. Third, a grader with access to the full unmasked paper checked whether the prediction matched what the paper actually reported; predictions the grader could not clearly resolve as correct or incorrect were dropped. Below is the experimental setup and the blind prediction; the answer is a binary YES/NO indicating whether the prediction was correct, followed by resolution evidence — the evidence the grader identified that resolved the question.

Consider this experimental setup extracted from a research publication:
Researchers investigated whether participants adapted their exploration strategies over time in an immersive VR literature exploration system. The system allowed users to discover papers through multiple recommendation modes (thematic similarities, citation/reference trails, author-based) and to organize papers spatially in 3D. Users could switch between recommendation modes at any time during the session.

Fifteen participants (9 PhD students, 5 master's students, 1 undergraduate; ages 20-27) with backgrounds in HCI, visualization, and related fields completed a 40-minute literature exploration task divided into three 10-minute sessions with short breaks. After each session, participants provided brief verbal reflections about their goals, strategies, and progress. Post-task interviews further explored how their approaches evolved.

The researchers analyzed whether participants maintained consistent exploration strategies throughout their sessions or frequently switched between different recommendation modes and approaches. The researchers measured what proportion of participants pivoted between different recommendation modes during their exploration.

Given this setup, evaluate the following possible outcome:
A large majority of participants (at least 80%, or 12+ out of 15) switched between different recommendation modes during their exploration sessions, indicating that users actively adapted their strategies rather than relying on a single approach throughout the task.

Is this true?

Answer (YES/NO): NO